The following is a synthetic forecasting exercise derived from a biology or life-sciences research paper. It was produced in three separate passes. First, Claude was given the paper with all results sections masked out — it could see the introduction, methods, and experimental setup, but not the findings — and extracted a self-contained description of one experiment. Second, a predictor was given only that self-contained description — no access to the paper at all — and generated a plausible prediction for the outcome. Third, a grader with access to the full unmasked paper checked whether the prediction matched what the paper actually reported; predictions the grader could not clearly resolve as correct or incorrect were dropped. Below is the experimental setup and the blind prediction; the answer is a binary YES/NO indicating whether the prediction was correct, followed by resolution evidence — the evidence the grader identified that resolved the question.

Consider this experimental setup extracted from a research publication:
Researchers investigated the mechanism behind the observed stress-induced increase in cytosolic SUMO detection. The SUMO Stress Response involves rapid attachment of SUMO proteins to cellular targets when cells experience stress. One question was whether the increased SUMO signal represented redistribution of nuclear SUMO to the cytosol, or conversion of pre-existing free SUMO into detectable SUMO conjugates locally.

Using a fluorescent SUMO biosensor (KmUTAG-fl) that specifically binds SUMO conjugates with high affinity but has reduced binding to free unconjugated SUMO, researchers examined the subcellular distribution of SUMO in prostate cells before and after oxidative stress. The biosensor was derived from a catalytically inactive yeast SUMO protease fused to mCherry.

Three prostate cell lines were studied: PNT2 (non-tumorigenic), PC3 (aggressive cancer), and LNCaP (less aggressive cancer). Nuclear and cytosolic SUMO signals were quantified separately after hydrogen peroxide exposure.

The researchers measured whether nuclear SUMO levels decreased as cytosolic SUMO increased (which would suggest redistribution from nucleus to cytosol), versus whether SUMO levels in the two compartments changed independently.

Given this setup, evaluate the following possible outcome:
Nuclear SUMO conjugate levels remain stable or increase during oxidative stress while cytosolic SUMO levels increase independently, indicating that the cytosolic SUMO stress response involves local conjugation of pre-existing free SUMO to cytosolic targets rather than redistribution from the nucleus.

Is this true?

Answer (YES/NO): YES